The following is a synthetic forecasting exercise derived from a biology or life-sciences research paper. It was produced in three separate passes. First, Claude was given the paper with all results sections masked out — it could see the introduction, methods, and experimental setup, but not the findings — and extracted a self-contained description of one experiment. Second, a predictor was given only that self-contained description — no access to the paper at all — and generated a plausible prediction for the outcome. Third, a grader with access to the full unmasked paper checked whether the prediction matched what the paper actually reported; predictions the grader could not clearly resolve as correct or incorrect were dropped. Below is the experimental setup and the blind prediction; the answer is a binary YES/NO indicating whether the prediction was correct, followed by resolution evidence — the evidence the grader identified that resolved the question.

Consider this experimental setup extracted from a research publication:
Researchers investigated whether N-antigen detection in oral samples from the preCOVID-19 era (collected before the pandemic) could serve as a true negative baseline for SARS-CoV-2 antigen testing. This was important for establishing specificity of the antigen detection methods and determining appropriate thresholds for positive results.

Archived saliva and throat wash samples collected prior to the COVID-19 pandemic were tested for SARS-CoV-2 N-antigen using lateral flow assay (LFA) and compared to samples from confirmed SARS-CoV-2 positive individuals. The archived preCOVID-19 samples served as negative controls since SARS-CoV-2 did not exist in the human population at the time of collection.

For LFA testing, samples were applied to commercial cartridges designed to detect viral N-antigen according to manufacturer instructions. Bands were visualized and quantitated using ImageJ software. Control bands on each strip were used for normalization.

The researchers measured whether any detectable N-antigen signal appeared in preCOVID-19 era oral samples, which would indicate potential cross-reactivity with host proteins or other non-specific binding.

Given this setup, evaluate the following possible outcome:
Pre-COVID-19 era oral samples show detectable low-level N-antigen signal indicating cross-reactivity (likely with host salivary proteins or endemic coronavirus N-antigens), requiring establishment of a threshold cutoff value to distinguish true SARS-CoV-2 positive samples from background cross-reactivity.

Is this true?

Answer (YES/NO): NO